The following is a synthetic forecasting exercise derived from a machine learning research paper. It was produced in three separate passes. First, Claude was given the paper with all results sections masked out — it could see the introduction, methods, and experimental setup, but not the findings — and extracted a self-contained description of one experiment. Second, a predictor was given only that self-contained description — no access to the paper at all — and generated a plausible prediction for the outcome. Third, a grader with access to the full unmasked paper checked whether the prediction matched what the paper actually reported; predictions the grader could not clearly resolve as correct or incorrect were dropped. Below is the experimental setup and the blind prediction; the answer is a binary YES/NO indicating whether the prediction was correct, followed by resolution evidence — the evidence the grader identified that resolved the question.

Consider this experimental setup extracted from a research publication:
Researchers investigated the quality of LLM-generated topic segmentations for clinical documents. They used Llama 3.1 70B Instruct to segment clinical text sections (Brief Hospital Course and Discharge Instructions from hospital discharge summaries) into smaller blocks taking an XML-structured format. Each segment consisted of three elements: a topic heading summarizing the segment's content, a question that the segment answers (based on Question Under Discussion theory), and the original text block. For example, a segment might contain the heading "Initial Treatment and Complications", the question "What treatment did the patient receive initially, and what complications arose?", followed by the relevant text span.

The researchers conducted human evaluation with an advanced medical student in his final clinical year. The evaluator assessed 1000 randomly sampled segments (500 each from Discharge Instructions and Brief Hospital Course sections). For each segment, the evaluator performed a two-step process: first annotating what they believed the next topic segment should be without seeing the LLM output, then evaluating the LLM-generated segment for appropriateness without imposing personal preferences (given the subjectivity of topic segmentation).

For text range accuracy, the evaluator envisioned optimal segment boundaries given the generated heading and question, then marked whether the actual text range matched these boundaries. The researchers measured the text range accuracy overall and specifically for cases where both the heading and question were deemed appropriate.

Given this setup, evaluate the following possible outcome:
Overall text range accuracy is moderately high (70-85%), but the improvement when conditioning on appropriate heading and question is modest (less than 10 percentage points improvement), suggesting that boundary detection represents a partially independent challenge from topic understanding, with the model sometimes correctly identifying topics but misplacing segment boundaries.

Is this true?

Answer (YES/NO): YES